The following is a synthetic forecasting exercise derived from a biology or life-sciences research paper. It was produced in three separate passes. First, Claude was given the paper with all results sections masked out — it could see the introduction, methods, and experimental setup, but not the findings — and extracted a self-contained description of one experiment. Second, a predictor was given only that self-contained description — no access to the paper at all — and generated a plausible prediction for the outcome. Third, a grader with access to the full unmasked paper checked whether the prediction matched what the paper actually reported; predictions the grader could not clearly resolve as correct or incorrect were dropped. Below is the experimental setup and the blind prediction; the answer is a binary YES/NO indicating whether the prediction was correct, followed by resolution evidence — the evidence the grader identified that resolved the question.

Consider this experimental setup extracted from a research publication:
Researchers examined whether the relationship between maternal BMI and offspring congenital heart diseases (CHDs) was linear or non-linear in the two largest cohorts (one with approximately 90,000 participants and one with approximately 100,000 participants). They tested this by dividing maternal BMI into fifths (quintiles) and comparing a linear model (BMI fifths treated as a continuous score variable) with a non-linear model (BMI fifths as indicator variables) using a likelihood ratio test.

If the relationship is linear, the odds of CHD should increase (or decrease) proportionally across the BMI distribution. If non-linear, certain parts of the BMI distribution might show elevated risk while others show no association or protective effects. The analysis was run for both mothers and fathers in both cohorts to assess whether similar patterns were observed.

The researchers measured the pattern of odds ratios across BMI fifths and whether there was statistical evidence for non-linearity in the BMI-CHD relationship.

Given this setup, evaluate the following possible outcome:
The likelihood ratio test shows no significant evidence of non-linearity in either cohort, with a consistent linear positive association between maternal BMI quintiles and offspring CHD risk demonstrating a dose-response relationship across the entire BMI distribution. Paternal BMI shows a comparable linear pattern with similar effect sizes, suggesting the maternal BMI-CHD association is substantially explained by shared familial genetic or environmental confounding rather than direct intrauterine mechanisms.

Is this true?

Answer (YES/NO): NO